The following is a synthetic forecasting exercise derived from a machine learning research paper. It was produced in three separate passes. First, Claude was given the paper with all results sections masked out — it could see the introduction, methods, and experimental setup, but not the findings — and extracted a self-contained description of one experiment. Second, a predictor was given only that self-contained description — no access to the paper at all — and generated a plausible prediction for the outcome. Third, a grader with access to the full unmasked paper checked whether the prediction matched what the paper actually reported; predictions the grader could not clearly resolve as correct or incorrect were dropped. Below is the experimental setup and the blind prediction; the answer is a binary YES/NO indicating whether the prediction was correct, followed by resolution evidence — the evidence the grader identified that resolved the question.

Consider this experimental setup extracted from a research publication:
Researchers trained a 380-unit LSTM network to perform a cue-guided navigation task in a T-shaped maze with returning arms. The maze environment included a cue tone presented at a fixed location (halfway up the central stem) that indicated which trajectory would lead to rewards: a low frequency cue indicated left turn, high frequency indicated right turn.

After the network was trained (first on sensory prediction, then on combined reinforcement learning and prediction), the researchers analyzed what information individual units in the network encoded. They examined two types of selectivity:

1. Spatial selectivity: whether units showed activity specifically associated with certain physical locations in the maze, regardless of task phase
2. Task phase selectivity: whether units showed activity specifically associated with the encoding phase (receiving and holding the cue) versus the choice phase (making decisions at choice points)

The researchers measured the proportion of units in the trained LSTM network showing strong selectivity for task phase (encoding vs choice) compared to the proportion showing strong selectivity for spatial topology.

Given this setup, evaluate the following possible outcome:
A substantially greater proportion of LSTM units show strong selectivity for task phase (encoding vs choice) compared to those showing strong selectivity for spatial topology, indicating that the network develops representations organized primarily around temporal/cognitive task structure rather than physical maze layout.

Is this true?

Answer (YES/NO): YES